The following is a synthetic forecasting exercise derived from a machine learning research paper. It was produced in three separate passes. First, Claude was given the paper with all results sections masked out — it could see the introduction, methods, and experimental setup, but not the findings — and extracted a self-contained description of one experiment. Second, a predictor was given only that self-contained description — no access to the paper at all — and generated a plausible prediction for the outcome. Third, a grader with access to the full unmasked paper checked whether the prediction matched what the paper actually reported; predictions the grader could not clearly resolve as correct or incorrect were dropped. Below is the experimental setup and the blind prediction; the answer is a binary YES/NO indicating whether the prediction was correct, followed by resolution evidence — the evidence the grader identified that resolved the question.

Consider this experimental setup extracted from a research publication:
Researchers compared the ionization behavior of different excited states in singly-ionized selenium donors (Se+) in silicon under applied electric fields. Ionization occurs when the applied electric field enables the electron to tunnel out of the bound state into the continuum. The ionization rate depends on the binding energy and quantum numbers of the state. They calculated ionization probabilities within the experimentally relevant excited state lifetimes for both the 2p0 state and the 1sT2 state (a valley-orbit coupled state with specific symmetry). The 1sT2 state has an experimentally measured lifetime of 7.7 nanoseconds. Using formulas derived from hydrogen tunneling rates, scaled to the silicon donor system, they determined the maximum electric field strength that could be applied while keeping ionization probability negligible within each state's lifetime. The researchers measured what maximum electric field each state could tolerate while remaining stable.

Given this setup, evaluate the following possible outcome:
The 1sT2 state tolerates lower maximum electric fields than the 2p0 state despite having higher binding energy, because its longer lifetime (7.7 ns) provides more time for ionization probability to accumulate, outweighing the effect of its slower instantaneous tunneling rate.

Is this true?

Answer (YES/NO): NO